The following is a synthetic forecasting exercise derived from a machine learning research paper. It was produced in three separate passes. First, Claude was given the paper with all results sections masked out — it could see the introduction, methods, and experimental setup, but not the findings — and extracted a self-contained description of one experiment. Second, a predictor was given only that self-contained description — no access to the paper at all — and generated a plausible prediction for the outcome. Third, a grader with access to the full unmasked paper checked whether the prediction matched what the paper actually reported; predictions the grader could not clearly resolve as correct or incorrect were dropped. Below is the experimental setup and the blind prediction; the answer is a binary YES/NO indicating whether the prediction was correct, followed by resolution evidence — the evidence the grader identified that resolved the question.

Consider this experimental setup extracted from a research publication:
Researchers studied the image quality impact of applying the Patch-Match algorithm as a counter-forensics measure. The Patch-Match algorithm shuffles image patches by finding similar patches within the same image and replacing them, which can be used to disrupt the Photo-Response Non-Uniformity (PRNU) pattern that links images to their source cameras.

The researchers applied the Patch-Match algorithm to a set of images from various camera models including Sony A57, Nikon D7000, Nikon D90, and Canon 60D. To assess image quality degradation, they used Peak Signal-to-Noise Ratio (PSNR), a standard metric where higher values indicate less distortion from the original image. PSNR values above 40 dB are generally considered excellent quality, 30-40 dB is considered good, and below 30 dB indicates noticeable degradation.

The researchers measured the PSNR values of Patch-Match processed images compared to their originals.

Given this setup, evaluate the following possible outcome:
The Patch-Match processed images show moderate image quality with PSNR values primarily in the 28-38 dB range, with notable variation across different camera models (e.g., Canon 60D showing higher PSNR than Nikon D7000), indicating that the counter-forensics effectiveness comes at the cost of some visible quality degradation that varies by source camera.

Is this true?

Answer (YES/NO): NO